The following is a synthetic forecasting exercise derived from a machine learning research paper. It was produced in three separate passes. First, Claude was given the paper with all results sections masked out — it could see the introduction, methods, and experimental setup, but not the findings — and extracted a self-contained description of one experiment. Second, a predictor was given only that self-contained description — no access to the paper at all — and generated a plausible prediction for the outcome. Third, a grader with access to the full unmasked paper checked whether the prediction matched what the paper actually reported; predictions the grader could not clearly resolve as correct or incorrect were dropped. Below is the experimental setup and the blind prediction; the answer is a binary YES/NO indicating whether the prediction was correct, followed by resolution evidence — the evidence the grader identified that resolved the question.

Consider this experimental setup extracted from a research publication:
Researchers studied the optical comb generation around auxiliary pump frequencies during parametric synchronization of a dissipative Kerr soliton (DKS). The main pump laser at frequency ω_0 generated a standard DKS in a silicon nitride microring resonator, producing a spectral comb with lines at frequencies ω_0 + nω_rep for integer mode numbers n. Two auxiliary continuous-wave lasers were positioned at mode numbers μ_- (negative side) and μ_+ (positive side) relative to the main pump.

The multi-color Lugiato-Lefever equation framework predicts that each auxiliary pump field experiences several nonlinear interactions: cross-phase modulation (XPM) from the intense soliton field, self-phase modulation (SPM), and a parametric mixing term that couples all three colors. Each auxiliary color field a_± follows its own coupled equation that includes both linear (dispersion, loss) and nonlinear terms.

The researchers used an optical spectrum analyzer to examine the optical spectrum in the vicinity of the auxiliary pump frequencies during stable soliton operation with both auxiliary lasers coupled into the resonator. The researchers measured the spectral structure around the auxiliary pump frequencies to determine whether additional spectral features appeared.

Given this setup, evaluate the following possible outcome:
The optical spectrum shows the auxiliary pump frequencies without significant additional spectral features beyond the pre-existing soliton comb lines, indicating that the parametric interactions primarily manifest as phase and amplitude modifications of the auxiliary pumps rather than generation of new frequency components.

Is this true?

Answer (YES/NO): NO